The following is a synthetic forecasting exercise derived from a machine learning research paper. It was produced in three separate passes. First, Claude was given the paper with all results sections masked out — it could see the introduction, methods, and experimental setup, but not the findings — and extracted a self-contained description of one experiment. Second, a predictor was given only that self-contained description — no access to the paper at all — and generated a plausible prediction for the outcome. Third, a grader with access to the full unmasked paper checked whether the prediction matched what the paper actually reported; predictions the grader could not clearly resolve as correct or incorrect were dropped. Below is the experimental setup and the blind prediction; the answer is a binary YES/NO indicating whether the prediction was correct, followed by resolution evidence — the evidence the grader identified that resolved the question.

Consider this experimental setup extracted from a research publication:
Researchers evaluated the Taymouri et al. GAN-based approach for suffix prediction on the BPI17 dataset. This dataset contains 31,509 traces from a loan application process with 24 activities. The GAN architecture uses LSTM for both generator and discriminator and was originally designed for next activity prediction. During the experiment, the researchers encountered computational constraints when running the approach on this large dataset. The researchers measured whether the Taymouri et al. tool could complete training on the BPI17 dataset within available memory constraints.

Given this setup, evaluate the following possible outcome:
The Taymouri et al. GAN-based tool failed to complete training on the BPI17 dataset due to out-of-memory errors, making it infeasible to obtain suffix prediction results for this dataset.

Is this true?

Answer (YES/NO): NO